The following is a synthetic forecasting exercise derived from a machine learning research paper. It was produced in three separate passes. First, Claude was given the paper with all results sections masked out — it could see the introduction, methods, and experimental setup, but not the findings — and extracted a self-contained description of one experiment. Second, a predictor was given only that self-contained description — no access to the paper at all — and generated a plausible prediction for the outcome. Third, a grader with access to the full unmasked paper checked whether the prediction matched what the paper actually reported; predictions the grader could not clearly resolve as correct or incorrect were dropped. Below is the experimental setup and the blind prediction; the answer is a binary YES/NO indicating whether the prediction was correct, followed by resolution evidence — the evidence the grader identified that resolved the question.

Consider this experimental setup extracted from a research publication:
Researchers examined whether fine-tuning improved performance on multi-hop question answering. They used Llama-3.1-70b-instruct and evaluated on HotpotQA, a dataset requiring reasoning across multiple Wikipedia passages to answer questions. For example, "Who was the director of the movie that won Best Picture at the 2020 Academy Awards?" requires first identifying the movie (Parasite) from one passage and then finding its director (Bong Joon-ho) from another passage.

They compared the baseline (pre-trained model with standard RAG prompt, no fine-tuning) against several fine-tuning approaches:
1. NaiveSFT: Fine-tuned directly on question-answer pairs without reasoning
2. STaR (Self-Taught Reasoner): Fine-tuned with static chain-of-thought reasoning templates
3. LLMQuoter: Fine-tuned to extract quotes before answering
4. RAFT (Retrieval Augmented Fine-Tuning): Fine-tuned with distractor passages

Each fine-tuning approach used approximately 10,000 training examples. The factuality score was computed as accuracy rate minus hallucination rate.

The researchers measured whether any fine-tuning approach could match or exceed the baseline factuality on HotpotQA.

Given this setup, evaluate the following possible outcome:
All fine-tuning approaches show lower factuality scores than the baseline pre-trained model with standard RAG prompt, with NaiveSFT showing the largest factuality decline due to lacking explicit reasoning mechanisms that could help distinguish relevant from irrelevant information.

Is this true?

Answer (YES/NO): NO